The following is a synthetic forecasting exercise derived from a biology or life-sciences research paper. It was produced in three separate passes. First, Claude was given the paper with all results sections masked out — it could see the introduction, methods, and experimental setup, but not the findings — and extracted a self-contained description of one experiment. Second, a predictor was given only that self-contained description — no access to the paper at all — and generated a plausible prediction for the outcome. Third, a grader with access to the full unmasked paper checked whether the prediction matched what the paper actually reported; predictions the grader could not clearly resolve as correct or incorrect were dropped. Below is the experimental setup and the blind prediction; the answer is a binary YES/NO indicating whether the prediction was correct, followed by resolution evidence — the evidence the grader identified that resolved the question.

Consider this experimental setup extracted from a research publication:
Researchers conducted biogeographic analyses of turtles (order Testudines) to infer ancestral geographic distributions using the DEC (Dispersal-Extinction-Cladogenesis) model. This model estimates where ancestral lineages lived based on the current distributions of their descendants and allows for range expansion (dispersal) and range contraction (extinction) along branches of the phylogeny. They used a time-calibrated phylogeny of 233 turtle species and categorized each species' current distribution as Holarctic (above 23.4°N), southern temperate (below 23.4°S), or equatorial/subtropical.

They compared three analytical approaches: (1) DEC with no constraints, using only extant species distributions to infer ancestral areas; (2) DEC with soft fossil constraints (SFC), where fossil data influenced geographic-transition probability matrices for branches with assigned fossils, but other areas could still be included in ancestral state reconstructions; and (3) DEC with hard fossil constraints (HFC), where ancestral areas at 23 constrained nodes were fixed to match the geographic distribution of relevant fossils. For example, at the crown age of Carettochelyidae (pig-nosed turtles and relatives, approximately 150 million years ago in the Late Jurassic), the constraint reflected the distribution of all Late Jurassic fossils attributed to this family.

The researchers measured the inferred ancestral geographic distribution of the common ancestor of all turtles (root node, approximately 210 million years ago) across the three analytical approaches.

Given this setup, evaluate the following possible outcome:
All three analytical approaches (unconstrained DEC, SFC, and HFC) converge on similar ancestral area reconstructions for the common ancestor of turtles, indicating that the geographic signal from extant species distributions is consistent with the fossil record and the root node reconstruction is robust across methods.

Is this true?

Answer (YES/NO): NO